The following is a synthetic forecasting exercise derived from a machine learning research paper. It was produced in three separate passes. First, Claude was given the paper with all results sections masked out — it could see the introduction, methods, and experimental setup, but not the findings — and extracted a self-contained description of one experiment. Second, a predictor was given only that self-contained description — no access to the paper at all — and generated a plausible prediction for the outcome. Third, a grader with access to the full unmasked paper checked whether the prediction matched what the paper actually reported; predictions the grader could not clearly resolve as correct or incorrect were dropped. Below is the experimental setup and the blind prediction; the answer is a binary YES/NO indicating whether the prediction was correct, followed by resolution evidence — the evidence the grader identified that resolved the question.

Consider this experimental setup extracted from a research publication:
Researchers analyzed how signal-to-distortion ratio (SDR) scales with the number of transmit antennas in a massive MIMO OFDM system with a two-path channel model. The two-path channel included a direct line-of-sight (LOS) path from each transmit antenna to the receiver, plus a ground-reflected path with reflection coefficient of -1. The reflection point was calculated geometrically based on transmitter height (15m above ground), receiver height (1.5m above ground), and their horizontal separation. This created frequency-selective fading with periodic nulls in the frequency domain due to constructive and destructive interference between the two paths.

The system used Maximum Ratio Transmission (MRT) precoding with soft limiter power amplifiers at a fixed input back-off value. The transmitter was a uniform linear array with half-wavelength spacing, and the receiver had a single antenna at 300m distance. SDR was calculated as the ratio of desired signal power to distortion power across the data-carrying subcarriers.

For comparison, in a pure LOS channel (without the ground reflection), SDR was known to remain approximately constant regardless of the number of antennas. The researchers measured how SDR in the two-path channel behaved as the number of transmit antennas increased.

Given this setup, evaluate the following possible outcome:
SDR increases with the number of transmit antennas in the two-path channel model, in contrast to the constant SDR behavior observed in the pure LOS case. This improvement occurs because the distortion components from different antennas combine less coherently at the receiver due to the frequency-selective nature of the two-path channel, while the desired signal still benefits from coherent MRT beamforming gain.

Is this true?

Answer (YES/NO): NO